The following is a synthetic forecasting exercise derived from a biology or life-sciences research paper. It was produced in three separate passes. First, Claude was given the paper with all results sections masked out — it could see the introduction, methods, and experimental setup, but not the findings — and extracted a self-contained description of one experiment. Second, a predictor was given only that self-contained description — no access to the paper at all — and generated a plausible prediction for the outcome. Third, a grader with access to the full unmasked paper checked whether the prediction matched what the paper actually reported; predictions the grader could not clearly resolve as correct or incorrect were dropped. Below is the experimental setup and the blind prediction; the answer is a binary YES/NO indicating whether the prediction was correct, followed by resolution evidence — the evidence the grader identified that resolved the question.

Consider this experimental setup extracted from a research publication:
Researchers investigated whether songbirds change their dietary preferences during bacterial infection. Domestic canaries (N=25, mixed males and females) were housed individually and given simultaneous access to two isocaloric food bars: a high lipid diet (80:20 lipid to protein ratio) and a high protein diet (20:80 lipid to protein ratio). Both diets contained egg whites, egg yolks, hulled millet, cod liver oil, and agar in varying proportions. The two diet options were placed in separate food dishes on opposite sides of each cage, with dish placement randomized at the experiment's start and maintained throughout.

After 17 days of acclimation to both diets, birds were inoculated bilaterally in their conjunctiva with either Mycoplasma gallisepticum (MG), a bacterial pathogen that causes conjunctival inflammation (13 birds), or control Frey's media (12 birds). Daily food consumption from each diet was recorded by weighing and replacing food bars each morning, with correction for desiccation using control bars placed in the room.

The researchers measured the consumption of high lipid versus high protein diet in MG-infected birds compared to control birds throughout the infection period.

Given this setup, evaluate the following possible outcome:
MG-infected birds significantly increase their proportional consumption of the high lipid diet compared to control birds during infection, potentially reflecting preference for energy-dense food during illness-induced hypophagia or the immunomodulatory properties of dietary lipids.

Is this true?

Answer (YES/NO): NO